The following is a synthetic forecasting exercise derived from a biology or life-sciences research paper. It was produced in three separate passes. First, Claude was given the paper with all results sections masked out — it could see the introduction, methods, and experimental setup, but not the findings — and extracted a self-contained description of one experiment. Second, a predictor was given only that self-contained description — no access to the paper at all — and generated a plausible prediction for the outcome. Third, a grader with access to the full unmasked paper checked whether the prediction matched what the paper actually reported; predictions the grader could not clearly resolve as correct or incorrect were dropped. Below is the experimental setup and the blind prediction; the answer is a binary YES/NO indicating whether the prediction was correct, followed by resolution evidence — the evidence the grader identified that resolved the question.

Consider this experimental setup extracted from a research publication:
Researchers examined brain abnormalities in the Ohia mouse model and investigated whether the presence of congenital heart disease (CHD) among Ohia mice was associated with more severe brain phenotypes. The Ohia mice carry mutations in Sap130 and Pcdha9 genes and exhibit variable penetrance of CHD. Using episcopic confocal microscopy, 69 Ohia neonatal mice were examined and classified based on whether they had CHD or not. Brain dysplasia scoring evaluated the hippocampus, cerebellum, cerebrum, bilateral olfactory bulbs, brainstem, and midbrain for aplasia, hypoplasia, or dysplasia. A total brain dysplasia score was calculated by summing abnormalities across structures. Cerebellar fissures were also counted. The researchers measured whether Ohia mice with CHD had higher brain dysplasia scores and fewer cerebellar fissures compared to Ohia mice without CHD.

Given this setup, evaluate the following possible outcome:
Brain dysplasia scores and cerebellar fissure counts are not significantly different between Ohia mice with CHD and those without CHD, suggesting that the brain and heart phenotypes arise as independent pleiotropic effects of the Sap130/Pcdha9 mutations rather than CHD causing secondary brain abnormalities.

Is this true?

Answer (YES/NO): NO